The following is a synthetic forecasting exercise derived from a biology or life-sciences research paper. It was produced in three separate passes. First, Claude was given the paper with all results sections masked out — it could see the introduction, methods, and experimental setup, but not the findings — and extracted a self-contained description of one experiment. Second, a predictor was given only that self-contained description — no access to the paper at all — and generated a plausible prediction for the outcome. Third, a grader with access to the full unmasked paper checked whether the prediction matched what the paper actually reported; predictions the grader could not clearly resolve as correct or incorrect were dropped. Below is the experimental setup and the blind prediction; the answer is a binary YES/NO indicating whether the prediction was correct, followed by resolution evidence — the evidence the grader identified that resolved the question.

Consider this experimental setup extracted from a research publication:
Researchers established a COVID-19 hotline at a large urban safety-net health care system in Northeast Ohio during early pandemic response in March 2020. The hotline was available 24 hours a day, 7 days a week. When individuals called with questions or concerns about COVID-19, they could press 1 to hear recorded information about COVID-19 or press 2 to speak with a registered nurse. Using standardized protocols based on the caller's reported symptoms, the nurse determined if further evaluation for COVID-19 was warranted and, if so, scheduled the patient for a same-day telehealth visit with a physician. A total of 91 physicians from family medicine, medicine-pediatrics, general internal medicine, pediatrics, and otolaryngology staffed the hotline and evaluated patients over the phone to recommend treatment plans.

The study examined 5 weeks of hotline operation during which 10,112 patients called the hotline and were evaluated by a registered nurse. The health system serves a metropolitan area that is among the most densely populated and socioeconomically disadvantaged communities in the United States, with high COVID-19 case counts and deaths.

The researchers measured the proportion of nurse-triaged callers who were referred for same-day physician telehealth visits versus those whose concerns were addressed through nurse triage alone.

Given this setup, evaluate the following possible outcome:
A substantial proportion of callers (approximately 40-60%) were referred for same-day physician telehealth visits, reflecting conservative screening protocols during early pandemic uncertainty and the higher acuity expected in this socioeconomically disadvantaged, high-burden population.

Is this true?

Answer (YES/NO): YES